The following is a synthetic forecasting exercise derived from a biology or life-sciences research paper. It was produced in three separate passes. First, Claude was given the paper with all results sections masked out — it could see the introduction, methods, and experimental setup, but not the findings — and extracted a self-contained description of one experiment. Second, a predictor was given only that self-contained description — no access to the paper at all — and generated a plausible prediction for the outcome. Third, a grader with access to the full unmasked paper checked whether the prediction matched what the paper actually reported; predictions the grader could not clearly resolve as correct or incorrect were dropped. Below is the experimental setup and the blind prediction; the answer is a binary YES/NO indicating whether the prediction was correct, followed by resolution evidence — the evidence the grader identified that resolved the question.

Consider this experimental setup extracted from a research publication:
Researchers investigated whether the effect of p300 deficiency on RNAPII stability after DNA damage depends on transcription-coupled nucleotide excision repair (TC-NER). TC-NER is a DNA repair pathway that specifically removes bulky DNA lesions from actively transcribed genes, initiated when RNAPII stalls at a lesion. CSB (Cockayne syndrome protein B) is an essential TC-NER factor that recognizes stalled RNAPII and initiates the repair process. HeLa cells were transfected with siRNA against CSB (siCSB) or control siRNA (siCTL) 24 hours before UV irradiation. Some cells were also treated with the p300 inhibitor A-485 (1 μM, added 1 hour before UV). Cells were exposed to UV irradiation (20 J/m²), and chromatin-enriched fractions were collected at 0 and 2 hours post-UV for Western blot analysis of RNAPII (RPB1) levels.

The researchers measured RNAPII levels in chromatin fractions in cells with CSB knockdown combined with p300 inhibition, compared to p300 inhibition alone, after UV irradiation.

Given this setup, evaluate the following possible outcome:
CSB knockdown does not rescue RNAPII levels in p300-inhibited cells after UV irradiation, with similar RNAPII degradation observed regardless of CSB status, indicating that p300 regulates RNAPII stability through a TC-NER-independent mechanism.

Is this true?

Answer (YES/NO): NO